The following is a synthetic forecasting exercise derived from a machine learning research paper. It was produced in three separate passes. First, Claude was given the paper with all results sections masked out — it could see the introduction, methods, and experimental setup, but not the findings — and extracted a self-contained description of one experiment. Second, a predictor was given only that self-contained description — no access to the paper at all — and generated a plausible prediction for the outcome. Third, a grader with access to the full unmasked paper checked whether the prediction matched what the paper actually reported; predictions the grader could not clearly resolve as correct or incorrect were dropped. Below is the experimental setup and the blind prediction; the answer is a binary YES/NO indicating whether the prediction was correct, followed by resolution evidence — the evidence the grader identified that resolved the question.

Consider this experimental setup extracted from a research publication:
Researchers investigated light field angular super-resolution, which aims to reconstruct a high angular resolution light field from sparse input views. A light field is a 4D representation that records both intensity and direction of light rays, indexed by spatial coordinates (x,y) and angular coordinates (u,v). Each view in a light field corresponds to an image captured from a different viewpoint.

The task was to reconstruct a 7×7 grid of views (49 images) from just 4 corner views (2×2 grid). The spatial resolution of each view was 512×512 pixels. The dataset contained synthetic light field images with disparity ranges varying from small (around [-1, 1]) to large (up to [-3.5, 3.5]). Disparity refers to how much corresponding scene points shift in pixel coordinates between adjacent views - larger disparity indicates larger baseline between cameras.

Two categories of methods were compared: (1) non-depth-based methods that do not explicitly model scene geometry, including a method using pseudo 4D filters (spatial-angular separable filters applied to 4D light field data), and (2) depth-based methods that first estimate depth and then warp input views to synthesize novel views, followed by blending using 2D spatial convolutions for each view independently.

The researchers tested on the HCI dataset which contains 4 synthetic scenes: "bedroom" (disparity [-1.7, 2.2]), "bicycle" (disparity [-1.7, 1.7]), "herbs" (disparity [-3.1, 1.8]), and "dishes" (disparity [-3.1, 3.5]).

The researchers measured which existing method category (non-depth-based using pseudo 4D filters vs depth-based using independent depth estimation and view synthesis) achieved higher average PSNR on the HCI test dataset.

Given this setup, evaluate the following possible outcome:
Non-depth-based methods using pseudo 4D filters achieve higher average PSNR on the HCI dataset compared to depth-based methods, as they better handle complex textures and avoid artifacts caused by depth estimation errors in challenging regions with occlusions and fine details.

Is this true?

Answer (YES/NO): NO